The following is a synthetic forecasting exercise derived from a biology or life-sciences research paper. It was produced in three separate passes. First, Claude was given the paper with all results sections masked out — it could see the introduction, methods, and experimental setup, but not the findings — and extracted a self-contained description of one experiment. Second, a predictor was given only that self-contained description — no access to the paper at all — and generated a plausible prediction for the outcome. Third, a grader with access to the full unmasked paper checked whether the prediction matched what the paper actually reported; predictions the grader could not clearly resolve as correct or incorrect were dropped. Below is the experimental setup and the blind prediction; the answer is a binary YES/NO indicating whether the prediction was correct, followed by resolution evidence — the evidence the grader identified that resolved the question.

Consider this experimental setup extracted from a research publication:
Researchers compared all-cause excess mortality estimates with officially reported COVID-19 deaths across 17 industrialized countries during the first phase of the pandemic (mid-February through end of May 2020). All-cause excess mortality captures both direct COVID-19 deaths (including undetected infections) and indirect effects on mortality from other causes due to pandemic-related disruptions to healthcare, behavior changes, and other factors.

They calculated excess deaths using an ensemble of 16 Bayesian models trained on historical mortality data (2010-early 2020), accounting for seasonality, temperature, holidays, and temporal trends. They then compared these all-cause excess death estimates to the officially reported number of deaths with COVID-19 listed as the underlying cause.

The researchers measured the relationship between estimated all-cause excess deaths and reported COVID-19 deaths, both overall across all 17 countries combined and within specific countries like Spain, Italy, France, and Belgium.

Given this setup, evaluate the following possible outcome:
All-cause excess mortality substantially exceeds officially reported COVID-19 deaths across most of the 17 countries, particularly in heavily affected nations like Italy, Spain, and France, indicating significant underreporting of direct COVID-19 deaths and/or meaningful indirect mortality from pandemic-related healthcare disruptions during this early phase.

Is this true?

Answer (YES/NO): NO